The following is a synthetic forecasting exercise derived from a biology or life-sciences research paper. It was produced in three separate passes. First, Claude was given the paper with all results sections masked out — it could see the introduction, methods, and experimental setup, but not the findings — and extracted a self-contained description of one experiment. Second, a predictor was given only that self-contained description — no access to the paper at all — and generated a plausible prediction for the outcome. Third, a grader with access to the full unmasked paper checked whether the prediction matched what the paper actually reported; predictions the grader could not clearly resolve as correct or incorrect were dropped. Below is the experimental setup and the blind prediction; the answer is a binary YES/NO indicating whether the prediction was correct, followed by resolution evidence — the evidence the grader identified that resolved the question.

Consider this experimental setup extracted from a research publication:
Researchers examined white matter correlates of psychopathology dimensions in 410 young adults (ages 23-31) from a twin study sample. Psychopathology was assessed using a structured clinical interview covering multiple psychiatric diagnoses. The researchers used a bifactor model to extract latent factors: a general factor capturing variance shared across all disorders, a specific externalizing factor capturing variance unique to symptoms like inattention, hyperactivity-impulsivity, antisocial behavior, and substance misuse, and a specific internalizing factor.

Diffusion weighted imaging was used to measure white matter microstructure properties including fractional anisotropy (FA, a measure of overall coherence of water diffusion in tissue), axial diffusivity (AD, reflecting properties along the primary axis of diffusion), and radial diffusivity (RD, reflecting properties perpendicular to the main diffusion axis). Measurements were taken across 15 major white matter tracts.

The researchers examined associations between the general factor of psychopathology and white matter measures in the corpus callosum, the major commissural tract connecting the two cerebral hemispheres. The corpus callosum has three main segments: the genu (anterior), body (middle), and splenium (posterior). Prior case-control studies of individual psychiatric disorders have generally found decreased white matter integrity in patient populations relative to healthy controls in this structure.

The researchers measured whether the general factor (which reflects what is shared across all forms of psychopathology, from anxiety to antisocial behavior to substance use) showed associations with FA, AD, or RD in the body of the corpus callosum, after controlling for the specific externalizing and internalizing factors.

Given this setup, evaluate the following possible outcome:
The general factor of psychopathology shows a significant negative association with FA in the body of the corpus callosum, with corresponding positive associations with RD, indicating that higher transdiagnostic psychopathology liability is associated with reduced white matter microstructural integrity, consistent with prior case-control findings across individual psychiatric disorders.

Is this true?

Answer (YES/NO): NO